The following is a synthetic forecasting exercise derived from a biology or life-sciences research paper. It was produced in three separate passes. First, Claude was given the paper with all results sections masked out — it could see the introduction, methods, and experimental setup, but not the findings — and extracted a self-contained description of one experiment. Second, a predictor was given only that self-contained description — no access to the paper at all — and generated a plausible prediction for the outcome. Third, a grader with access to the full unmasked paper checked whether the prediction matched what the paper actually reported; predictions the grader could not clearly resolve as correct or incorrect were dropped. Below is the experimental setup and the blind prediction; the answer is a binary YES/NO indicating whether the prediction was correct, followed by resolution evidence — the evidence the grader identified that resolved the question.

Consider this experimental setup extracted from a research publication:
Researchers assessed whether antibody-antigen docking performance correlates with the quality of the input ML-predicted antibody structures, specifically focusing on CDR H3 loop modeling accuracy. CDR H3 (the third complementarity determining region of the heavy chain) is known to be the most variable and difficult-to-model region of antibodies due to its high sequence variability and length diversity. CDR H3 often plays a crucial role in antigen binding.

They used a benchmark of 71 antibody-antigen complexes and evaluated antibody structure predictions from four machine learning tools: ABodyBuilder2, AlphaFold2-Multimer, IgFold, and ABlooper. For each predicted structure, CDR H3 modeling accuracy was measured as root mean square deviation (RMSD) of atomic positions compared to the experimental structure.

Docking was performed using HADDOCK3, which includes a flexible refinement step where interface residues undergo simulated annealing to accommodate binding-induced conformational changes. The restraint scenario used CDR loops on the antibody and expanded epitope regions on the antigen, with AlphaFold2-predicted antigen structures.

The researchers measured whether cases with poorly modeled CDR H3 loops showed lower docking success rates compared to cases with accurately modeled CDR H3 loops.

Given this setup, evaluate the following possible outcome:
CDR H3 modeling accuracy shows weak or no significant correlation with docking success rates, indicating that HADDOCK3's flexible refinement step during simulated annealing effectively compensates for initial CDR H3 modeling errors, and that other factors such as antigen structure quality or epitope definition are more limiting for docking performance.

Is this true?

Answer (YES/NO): NO